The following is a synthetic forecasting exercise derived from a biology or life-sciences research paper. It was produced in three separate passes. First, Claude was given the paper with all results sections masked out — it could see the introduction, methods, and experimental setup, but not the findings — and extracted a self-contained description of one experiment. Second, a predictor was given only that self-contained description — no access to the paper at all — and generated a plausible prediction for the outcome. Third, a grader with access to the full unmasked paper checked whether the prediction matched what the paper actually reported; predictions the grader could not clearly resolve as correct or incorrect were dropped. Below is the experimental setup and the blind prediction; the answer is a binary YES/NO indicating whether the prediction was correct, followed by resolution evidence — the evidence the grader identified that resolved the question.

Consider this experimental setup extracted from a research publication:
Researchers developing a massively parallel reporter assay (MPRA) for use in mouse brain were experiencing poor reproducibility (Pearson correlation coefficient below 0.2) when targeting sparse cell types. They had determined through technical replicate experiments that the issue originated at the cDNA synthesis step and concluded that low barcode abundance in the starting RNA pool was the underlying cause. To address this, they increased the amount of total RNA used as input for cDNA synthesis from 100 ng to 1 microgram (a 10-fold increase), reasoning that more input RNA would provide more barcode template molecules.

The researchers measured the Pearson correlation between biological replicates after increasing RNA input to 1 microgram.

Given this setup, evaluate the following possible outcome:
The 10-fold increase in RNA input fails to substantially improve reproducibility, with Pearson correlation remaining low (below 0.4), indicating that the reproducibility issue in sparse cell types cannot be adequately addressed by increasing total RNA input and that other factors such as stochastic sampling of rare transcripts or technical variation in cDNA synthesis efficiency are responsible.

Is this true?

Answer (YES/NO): YES